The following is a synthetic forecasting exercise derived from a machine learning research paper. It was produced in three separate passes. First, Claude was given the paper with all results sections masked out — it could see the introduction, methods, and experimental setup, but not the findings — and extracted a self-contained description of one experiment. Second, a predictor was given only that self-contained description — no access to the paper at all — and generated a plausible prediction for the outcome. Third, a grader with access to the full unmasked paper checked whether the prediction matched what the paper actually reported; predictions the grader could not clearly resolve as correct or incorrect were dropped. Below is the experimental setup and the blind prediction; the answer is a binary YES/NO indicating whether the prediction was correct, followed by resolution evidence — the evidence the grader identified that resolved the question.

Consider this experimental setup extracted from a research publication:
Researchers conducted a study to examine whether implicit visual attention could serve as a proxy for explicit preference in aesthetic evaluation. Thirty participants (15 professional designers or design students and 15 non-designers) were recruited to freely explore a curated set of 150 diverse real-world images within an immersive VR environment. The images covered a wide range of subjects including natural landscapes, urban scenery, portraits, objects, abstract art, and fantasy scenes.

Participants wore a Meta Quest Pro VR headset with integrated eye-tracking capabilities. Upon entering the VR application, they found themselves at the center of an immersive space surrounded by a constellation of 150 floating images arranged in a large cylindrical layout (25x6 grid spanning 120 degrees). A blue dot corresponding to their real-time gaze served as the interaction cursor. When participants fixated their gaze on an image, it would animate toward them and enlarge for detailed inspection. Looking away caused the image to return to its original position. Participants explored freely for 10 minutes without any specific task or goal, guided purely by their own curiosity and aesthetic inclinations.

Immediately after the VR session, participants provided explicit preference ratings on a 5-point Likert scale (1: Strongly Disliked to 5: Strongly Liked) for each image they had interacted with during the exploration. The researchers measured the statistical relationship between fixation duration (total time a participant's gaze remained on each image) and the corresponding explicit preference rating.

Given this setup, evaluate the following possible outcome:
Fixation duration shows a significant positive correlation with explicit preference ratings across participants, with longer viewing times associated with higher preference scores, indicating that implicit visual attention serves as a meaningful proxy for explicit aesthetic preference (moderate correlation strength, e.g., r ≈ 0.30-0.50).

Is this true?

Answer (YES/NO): YES